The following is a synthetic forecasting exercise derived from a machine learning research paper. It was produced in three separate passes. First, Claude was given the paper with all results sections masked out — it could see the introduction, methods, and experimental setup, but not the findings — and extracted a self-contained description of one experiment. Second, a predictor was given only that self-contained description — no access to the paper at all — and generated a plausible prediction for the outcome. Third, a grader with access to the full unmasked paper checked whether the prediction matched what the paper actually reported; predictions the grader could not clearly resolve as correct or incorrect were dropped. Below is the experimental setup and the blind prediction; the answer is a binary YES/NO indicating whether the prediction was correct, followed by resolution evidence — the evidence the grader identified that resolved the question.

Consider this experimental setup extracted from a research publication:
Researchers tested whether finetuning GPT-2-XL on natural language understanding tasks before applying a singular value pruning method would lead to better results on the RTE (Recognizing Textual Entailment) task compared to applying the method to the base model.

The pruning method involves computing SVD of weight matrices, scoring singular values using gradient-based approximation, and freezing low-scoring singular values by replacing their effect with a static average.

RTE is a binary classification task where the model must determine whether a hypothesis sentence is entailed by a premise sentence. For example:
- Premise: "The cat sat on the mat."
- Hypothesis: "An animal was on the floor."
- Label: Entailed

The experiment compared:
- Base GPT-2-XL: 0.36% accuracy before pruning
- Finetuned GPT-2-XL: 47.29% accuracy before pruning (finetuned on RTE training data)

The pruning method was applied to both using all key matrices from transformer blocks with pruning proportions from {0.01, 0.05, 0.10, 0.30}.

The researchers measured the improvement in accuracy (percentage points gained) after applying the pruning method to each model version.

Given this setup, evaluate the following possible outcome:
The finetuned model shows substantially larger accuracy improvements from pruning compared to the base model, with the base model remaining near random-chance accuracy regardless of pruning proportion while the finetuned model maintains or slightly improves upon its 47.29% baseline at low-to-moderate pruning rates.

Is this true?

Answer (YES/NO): YES